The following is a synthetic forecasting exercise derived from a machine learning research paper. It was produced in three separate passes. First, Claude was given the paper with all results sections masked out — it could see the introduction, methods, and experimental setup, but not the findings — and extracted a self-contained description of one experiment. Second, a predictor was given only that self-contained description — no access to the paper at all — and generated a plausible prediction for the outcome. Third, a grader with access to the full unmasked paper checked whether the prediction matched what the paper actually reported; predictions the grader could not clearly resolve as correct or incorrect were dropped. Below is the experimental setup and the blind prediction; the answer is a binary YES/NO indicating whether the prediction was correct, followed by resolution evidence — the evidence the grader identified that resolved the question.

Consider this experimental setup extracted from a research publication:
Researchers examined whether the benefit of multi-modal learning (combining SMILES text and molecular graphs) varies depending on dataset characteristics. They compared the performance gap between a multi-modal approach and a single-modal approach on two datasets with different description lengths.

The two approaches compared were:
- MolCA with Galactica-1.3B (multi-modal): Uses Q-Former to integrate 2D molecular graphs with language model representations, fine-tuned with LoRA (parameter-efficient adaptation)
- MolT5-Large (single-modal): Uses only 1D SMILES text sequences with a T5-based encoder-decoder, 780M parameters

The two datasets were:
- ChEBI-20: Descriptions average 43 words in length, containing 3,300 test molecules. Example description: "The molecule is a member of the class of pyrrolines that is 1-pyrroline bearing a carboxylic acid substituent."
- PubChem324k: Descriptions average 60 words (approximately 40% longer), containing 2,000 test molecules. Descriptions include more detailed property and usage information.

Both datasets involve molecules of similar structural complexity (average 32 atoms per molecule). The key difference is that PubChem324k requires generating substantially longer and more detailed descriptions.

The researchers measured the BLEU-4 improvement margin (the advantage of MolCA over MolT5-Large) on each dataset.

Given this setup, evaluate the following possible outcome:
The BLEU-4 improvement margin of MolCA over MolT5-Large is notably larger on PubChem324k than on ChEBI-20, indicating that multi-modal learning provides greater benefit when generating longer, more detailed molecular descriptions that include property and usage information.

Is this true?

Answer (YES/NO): YES